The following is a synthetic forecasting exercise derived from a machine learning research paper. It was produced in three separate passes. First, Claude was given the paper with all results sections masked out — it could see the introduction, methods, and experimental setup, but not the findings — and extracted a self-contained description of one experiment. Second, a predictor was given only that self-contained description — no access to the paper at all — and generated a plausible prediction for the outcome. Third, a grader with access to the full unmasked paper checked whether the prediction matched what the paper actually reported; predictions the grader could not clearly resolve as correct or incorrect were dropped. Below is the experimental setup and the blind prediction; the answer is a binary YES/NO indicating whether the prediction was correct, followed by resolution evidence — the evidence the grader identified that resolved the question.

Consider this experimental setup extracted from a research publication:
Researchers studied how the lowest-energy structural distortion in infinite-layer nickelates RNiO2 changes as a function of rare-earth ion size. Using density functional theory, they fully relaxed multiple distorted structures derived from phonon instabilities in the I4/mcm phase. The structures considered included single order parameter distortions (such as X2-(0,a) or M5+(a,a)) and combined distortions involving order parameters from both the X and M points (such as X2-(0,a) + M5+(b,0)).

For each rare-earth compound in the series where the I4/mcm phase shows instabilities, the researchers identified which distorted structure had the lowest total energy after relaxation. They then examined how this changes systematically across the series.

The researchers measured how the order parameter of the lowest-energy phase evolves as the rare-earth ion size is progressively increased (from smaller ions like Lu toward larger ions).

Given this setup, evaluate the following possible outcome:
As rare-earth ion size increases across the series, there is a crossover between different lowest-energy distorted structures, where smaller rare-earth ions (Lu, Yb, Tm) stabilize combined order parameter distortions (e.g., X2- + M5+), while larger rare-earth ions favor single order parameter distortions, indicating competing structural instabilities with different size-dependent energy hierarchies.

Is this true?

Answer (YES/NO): NO